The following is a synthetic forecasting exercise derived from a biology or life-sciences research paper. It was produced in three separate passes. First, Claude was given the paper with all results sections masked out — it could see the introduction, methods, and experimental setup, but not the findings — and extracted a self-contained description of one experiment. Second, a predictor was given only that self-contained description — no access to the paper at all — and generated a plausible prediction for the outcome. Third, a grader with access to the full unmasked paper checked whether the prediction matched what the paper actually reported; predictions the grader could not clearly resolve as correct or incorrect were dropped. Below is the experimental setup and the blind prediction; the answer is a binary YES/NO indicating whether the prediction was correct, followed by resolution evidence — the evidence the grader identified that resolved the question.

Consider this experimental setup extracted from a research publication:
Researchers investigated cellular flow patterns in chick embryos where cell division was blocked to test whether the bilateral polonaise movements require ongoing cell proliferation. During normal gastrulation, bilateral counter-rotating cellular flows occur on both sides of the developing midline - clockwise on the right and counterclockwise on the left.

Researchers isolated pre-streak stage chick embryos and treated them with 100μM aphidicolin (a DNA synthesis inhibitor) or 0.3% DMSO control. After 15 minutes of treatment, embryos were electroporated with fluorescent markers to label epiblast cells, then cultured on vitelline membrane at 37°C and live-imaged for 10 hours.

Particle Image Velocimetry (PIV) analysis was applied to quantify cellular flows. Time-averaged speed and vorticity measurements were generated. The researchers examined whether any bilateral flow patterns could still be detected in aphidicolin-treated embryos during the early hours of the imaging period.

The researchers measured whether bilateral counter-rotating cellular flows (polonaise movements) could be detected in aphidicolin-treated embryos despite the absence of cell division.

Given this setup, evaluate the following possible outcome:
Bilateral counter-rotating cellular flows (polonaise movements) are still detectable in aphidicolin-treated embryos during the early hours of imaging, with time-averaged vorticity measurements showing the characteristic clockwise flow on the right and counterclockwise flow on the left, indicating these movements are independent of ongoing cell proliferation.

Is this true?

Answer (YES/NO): YES